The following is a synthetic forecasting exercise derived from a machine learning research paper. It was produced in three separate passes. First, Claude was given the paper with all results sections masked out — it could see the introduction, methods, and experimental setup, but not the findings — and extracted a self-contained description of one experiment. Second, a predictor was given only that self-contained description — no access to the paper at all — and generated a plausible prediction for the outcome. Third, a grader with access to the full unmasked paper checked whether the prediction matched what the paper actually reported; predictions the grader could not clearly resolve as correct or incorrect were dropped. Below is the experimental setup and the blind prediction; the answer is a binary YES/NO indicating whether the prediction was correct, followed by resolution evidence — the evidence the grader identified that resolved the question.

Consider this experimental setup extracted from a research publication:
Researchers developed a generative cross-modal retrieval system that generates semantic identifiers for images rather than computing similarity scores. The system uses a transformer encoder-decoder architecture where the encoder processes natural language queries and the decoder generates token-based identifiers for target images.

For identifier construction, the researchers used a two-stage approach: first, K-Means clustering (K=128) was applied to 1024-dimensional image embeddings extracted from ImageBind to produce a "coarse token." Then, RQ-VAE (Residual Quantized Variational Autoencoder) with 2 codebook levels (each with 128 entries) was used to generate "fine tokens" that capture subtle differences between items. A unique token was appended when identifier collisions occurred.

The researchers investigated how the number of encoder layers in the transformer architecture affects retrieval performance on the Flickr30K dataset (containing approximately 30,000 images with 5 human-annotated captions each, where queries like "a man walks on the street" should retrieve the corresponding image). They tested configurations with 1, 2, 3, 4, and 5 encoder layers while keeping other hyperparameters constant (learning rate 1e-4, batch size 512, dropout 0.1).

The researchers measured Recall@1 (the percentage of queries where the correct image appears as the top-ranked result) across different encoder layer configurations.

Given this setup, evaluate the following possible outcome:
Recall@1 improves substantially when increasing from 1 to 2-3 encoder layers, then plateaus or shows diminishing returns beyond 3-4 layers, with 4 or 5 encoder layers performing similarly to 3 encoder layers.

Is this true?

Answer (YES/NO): YES